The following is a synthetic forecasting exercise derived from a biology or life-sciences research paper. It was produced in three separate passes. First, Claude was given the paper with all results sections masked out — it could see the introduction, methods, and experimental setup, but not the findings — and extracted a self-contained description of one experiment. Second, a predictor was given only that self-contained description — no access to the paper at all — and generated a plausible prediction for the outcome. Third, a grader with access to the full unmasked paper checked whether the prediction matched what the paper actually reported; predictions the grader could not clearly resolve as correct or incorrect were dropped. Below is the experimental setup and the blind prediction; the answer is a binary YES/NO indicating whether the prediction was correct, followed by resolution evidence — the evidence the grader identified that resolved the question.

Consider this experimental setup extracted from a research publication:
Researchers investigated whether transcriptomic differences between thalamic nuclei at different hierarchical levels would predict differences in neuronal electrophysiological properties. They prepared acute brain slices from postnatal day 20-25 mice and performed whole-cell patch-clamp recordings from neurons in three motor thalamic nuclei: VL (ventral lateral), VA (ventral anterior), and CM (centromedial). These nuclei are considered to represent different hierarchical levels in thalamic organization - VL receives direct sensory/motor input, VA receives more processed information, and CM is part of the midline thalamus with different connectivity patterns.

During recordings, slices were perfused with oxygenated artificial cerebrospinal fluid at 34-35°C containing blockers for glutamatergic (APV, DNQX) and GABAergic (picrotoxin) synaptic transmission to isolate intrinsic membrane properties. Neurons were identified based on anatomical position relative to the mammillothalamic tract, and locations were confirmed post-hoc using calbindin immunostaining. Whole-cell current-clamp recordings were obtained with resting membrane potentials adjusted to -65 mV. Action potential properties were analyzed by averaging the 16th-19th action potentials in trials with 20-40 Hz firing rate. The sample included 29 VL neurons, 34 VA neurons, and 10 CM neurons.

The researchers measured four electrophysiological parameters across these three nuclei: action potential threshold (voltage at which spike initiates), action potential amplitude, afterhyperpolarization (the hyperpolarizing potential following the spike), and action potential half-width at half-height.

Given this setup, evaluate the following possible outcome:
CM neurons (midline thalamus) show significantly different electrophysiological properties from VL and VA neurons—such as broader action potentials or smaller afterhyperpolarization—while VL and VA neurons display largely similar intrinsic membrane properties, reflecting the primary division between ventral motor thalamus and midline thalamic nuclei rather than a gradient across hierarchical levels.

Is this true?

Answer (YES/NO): NO